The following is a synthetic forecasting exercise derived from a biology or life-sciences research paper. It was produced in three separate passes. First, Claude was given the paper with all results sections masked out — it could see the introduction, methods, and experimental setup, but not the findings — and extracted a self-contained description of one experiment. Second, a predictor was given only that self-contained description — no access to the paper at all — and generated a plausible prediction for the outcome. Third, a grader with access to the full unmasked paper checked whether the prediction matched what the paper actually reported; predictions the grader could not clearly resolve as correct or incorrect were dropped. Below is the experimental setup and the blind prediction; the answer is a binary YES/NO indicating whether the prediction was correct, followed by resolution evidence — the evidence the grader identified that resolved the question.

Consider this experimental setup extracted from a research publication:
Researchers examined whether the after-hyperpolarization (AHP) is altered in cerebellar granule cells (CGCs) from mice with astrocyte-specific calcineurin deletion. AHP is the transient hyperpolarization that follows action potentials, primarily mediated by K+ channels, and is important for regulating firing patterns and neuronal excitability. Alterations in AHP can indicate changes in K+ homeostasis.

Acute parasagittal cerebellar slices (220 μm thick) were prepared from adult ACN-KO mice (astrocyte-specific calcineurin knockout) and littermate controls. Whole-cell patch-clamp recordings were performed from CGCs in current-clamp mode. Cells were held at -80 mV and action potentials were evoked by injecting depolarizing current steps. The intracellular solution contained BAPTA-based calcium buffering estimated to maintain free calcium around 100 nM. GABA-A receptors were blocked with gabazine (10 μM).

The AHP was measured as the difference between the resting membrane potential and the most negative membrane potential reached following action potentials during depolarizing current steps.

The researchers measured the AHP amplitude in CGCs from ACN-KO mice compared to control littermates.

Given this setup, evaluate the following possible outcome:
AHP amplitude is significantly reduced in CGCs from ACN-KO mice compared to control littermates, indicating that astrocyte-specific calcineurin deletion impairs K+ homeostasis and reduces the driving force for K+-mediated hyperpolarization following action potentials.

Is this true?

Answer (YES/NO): YES